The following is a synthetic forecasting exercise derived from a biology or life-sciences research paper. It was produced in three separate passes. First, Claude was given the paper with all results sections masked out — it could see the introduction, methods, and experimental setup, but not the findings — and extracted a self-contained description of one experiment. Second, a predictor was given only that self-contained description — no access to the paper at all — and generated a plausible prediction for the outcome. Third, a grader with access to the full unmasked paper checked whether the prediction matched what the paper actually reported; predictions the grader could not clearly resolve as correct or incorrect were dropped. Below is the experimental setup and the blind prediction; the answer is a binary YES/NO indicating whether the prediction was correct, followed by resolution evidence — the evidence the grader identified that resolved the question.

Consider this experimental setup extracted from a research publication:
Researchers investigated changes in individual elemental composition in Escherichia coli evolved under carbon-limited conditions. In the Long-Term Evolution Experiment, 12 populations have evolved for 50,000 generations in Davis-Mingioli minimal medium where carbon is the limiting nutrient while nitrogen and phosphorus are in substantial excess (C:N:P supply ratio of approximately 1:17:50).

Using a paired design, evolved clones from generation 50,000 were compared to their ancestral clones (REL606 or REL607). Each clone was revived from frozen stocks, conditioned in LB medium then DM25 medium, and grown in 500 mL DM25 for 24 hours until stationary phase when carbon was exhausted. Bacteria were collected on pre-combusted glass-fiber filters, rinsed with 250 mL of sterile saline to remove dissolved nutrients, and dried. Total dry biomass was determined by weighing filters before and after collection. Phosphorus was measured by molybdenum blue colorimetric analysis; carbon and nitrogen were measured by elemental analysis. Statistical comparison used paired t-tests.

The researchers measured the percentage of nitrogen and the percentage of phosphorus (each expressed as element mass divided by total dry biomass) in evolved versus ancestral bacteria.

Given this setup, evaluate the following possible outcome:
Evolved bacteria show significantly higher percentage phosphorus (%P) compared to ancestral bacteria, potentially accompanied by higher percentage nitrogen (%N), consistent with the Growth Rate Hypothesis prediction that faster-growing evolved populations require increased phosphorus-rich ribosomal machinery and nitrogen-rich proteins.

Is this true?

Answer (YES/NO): YES